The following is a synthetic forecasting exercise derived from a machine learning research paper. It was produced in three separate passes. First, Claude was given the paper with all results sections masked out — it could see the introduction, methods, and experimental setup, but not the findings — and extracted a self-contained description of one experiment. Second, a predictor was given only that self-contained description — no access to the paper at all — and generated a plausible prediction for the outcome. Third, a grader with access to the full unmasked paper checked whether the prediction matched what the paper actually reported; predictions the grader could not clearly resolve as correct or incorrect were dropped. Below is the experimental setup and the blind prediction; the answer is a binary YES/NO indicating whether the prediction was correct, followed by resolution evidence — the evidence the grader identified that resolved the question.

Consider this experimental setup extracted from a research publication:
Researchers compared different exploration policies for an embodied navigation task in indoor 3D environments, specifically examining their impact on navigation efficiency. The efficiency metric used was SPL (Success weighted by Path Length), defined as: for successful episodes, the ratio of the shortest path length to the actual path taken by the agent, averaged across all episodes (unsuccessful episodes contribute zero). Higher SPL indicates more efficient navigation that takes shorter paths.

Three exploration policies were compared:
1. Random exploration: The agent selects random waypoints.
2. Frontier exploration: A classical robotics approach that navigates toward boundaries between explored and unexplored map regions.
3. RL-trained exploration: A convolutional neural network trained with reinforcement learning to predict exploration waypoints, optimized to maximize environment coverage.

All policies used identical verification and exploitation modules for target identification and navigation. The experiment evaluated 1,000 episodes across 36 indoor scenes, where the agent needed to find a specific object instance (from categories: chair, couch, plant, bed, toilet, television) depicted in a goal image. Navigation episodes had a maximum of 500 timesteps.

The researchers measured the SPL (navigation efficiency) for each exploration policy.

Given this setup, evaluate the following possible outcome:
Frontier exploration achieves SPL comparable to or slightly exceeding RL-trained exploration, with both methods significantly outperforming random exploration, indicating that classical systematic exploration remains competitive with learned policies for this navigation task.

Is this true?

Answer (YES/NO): NO